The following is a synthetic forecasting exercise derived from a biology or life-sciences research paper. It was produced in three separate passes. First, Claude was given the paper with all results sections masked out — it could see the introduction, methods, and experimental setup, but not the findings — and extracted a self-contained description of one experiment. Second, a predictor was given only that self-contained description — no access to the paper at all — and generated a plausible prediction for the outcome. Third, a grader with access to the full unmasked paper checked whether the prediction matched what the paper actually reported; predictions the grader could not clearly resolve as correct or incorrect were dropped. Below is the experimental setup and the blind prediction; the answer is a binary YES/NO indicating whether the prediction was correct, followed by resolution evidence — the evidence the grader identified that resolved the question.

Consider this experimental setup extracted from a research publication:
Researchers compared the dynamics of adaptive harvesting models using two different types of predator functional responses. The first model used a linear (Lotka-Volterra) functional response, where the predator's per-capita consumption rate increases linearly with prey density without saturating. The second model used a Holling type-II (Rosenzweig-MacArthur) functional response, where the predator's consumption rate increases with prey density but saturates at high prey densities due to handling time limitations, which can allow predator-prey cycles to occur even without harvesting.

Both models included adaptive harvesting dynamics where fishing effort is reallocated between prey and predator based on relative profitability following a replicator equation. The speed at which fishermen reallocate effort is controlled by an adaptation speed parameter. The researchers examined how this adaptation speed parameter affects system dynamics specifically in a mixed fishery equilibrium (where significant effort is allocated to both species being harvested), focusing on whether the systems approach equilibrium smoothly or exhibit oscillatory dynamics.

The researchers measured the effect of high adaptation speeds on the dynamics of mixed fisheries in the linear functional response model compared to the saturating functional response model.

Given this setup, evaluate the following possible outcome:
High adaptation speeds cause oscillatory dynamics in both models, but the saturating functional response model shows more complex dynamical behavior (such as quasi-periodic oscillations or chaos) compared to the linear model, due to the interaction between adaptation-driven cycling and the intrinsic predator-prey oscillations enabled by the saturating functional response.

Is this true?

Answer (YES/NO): NO